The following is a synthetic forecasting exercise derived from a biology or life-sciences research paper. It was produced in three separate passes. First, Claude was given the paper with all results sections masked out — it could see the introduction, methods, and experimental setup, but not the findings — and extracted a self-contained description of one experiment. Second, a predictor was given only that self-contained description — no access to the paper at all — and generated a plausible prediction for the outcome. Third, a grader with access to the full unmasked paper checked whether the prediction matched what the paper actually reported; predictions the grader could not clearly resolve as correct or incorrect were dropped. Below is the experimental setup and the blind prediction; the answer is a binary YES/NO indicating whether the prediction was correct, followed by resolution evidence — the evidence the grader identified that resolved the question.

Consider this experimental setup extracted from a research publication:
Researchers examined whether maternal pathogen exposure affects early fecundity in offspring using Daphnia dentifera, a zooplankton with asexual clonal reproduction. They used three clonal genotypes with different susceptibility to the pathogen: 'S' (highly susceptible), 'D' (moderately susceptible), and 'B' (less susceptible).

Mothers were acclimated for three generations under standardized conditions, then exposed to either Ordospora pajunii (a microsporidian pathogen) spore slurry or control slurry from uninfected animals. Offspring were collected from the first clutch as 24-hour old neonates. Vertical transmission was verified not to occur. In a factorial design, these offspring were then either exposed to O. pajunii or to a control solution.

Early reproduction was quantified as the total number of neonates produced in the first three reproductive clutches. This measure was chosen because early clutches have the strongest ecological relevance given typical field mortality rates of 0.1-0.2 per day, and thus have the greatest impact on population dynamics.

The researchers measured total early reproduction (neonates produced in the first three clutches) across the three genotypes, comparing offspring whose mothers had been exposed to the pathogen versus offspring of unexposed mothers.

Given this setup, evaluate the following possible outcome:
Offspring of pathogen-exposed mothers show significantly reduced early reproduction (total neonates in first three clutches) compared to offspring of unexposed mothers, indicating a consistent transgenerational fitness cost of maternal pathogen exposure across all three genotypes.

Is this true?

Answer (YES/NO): NO